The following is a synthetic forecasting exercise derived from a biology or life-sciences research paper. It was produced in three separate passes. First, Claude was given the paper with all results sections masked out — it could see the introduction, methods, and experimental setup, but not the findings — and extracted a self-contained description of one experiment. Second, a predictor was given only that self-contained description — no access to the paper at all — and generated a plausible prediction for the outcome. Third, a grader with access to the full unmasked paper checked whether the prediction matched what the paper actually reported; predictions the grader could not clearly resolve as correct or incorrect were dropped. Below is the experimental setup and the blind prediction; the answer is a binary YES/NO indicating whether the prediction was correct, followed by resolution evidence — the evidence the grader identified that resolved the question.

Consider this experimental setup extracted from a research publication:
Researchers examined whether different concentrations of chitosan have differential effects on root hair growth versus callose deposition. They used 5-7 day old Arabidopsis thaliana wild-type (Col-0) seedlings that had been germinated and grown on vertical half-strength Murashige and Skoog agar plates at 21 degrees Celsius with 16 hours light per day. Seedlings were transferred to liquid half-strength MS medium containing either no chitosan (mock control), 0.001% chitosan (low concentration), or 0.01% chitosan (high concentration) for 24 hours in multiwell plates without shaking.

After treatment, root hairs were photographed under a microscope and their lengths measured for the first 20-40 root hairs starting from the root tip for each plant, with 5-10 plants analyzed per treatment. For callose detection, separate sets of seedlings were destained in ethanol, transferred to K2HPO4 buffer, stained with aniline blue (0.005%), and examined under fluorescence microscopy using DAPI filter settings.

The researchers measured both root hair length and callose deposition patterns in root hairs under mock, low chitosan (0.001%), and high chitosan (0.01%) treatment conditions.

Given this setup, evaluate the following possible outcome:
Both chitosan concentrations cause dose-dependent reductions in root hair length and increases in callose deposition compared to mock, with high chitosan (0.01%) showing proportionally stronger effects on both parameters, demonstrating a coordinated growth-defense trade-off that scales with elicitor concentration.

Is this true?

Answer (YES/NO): NO